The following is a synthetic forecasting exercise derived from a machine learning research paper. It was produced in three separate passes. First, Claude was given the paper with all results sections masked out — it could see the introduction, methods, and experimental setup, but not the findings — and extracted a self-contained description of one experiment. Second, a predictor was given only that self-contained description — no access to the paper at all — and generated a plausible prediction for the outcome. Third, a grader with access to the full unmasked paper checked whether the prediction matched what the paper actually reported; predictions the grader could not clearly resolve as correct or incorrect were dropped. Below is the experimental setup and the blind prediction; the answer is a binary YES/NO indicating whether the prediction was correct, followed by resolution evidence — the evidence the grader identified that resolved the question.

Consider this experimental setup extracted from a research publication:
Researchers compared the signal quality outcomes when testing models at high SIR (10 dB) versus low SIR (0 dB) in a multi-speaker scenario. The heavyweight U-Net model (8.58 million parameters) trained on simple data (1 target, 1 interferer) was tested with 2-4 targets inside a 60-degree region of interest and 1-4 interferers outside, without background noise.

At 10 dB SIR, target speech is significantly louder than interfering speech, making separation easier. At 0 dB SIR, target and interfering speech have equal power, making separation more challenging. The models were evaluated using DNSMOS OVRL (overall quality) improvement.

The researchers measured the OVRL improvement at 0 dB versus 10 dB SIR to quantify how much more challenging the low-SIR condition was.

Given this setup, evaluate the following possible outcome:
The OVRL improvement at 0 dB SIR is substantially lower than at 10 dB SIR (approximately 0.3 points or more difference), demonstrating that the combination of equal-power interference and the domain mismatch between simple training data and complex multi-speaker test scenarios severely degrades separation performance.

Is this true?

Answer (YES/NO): NO